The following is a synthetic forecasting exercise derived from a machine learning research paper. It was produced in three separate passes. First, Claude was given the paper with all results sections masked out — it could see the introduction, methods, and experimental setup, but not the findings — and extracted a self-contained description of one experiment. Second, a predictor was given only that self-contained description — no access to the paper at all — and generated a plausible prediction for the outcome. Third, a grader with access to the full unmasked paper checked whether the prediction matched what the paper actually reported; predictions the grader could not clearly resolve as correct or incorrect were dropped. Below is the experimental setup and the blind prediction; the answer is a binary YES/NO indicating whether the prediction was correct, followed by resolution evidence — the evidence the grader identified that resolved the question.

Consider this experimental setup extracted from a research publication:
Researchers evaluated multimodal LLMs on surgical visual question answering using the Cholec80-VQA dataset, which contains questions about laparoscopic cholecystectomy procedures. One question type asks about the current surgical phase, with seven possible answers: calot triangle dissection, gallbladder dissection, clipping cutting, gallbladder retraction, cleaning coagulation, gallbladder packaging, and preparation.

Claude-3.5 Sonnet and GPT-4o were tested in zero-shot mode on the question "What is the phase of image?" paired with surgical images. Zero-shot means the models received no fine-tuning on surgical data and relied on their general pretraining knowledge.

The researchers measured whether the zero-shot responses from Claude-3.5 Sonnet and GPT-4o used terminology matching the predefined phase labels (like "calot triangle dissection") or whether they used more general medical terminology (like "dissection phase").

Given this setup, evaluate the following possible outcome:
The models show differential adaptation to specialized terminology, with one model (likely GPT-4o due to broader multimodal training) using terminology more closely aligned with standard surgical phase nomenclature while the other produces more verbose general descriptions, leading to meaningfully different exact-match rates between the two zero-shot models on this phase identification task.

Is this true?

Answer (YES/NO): NO